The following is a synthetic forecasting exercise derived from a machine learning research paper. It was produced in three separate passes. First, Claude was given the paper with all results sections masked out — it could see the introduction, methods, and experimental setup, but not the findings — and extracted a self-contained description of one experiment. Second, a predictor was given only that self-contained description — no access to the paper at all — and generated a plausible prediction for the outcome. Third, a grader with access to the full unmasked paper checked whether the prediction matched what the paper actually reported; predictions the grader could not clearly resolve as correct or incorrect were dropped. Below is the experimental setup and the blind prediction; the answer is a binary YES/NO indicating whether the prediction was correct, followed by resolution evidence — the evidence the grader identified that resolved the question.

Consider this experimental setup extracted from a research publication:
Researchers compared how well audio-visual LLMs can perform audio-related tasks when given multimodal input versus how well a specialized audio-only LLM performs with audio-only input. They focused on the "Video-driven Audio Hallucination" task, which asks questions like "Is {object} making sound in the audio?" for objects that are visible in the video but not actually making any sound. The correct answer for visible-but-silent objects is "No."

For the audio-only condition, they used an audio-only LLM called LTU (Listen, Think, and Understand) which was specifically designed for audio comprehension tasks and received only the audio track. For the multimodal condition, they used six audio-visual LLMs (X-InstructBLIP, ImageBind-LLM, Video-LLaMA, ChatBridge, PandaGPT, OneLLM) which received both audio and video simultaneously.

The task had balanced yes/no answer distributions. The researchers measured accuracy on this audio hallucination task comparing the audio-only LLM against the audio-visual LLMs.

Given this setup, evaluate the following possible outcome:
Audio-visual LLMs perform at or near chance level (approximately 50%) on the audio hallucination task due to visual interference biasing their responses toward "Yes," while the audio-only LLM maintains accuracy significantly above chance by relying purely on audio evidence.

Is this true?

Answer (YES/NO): NO